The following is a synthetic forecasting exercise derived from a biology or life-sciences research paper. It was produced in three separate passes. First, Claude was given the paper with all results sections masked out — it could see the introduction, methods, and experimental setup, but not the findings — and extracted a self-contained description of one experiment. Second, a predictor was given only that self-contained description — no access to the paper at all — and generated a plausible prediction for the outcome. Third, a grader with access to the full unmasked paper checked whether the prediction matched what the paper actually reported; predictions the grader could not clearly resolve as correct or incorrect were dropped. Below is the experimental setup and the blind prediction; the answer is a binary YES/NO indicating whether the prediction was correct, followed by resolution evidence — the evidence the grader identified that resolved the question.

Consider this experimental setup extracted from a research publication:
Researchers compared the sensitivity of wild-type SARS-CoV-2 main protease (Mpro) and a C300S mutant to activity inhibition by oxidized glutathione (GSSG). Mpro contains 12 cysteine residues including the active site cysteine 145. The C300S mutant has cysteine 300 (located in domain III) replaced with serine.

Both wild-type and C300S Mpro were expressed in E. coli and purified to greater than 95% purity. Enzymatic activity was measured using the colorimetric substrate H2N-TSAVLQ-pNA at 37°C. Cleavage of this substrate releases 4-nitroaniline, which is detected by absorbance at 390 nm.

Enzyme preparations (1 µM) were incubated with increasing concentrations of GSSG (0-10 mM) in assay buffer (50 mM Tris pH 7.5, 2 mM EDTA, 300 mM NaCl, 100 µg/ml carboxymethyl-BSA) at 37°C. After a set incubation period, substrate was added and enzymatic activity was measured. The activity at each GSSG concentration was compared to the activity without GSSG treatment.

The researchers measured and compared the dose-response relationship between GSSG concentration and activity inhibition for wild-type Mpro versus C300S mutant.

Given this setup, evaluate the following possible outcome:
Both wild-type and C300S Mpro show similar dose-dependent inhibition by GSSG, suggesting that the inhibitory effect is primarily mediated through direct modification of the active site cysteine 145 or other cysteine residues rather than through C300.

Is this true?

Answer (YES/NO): NO